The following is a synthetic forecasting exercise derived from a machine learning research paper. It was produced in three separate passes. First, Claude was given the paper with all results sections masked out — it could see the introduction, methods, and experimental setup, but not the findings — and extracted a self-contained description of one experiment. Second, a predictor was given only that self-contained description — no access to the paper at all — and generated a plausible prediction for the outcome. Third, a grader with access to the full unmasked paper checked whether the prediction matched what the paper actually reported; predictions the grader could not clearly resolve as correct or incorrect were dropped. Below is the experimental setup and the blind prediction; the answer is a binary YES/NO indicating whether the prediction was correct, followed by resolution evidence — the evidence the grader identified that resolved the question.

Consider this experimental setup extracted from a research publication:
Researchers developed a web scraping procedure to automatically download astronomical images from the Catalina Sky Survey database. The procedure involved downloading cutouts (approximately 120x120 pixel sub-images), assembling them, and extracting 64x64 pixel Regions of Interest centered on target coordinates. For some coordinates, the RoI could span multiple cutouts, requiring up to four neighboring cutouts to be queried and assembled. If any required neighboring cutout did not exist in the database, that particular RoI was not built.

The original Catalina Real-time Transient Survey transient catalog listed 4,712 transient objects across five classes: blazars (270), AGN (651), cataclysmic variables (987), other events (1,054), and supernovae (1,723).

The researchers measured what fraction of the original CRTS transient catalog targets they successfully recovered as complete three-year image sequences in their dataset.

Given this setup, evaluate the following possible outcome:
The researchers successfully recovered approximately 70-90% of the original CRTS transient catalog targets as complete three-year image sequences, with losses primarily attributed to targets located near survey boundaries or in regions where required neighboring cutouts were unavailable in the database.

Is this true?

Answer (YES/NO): YES